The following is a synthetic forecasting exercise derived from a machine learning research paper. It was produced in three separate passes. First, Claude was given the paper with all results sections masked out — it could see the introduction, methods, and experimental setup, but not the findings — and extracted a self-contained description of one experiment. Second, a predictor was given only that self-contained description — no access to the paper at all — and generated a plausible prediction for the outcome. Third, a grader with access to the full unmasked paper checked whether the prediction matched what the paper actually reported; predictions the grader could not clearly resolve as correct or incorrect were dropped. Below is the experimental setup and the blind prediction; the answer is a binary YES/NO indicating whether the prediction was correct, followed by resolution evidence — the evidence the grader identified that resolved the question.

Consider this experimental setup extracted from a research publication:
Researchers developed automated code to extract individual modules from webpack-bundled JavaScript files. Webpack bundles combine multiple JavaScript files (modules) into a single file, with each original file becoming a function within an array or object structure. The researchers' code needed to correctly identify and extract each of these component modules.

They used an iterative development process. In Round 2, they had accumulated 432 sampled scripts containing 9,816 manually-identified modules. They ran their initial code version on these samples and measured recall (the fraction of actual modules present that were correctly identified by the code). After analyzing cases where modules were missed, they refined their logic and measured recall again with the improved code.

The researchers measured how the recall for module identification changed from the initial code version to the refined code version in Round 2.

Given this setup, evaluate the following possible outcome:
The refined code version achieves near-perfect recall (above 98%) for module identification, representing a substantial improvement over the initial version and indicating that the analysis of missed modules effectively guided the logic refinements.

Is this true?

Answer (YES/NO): YES